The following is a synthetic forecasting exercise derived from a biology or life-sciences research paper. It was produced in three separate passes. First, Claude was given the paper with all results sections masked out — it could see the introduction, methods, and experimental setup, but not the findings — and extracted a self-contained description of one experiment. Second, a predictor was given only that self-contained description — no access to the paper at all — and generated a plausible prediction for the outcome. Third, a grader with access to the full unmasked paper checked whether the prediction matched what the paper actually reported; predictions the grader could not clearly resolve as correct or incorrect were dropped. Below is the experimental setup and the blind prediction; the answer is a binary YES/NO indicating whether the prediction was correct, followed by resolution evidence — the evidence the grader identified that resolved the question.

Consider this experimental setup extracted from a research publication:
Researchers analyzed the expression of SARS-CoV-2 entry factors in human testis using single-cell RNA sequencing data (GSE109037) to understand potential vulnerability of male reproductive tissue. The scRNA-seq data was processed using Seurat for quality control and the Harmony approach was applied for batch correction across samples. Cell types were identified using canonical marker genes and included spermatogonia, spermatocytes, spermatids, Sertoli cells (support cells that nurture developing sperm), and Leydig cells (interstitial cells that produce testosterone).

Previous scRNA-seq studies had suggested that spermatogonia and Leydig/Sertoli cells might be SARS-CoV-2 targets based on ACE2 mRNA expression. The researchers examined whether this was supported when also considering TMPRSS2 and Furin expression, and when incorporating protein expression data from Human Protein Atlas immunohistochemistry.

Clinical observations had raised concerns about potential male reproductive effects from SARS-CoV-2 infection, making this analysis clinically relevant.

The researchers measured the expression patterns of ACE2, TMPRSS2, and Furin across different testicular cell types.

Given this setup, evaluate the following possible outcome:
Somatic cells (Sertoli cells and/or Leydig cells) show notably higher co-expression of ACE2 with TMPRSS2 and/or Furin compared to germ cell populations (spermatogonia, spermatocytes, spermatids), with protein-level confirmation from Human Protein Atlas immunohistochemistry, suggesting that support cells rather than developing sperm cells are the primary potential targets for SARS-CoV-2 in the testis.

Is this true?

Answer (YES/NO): NO